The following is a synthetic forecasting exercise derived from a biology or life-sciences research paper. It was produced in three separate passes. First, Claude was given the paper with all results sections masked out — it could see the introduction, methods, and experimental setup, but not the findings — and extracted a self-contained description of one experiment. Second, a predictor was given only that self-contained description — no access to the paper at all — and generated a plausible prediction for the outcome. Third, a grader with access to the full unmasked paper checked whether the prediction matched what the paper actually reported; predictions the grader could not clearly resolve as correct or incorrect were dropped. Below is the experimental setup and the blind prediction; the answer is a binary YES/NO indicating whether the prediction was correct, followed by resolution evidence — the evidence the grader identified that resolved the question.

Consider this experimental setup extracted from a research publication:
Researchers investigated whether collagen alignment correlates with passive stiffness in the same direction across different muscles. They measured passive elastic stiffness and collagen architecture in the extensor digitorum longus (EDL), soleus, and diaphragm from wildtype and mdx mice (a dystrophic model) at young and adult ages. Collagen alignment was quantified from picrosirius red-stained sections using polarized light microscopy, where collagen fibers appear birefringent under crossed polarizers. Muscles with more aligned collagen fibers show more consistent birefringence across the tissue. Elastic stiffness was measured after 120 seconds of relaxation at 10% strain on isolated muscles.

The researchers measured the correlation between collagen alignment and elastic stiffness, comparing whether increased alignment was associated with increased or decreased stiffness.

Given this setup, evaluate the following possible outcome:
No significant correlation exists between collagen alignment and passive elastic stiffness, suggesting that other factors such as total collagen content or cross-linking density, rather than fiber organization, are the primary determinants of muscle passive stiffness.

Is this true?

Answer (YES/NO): NO